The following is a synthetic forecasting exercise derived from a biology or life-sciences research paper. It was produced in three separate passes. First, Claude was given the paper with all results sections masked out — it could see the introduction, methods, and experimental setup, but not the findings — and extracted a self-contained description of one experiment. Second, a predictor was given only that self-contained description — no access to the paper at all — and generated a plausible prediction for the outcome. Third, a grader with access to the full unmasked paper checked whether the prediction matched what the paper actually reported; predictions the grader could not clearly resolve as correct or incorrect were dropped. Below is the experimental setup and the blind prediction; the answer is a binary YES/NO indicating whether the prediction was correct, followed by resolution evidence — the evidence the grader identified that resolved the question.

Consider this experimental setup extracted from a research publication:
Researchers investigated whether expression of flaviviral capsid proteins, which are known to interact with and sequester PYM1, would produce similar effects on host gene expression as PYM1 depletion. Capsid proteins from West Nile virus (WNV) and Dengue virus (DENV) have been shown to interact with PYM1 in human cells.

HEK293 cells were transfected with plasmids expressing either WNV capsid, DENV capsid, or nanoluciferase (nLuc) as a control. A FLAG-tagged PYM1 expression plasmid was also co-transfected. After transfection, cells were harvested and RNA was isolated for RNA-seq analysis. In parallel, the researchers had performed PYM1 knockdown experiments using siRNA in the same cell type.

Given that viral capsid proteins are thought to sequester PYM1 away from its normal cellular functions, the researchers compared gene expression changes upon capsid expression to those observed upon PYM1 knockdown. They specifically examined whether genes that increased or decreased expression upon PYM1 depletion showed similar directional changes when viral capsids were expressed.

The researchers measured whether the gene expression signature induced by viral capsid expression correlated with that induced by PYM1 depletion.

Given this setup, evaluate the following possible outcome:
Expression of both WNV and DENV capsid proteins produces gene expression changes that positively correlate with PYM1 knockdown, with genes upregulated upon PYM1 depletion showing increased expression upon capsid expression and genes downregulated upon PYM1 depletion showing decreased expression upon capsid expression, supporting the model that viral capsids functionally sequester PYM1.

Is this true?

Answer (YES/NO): YES